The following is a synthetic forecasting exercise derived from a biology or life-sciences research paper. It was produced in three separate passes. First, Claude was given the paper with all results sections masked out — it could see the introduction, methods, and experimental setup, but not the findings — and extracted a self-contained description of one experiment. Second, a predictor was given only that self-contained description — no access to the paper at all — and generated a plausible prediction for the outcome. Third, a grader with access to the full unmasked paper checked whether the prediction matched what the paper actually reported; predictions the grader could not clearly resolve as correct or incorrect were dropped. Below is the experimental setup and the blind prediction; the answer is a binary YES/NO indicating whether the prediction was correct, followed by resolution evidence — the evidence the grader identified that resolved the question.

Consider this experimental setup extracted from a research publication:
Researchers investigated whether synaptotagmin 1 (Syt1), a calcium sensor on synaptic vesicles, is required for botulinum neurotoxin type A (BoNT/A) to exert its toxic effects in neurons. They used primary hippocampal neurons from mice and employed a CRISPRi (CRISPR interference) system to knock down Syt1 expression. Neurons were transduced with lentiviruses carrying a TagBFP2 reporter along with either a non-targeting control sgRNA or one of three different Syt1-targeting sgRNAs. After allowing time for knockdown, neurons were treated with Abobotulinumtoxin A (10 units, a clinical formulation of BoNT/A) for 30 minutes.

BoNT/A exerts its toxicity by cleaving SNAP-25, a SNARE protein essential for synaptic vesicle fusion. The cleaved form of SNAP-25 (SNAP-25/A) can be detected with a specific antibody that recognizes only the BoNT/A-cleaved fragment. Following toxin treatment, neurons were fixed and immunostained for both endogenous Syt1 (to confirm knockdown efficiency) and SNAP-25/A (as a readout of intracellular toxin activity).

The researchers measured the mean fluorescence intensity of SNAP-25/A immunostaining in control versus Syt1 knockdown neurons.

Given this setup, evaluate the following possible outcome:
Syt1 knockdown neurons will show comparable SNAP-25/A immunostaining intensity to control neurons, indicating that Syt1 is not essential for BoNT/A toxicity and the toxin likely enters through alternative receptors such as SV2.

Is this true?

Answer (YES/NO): NO